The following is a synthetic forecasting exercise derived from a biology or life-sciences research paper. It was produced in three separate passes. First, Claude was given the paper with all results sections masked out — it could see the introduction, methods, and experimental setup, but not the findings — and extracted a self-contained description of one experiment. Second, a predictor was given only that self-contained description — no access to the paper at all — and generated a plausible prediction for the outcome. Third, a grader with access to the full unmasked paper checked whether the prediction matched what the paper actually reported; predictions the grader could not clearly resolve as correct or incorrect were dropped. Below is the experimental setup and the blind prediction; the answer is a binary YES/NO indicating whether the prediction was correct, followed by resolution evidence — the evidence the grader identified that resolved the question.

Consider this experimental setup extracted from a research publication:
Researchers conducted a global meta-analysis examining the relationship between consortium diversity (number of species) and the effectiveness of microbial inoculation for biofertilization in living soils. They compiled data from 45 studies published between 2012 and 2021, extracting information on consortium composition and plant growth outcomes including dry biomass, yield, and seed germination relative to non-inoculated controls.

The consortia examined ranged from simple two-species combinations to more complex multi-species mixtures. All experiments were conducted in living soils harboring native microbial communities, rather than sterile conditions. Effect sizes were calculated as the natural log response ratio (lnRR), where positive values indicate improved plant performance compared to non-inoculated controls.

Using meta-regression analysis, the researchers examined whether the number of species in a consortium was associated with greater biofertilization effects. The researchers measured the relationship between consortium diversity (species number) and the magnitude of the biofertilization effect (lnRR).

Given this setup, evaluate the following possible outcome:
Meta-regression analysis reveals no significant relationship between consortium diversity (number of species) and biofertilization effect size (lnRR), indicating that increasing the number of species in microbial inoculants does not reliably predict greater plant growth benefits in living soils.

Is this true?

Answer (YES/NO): NO